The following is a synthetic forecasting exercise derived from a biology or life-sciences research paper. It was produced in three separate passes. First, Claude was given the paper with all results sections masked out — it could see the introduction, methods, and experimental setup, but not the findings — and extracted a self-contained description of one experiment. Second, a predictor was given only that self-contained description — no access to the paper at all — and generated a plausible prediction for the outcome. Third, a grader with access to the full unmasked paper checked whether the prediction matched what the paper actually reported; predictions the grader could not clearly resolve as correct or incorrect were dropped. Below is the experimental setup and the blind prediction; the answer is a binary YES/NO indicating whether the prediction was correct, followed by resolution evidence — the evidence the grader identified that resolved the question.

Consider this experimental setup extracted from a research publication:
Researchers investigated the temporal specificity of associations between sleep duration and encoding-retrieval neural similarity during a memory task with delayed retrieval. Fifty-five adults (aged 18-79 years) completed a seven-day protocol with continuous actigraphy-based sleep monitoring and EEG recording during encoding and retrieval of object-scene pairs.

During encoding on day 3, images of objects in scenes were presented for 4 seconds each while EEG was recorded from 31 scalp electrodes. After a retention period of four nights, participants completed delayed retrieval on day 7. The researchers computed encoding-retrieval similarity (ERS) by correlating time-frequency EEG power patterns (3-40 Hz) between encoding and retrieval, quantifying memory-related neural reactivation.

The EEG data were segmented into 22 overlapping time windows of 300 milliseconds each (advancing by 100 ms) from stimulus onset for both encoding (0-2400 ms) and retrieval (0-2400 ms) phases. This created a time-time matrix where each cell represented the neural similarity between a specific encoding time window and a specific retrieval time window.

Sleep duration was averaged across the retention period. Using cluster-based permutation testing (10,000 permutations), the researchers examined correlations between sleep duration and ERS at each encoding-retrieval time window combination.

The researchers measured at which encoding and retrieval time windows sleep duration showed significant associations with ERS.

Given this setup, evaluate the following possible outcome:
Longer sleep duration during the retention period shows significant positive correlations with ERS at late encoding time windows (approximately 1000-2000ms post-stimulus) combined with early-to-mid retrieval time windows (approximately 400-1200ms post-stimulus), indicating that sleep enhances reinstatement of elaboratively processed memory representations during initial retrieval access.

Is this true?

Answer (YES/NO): NO